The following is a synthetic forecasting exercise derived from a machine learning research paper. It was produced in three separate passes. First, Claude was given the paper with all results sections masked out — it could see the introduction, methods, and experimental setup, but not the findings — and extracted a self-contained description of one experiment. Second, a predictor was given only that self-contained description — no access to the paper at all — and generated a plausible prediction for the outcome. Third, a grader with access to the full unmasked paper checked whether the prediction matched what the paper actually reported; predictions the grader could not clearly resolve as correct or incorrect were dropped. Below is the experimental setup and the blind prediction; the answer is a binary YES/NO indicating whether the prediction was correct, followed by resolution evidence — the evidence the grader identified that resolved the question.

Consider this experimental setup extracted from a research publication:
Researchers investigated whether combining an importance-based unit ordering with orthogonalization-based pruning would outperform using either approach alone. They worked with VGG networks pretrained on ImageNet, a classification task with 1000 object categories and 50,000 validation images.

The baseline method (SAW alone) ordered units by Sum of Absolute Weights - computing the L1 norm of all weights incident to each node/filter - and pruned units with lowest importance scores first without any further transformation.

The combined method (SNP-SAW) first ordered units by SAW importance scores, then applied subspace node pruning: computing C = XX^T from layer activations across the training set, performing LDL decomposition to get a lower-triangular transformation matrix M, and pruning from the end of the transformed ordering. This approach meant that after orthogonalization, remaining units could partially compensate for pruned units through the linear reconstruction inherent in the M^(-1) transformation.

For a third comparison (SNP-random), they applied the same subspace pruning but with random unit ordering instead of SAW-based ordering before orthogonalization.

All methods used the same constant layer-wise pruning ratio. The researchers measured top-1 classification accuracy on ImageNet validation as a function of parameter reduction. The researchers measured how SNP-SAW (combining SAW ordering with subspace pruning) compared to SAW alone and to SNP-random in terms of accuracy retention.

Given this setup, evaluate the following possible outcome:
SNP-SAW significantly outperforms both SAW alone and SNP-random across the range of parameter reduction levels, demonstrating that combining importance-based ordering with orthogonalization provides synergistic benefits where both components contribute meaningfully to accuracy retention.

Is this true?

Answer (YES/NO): YES